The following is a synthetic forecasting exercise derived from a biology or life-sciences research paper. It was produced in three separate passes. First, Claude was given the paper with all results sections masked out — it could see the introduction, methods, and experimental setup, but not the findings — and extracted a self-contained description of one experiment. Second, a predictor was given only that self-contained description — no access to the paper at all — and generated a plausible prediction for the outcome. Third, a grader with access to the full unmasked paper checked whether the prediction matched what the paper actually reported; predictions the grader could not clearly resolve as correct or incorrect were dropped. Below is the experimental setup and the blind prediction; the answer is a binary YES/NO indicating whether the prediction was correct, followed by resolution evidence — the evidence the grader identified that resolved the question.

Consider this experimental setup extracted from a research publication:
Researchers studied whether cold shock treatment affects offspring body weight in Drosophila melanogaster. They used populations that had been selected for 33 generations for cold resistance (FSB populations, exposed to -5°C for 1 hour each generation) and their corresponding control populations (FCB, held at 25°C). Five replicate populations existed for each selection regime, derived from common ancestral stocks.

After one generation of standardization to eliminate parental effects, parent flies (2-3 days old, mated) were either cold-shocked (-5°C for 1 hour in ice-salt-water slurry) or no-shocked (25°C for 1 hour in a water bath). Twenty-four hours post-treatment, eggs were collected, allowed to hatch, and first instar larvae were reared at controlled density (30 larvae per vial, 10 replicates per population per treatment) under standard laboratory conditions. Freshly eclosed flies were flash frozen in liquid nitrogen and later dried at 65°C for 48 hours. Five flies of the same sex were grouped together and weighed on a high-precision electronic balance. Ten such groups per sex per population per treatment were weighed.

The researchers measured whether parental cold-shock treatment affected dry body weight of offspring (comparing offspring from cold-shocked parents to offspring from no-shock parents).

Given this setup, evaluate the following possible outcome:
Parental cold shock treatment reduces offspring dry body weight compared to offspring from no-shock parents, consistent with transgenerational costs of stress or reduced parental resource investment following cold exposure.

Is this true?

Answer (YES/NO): NO